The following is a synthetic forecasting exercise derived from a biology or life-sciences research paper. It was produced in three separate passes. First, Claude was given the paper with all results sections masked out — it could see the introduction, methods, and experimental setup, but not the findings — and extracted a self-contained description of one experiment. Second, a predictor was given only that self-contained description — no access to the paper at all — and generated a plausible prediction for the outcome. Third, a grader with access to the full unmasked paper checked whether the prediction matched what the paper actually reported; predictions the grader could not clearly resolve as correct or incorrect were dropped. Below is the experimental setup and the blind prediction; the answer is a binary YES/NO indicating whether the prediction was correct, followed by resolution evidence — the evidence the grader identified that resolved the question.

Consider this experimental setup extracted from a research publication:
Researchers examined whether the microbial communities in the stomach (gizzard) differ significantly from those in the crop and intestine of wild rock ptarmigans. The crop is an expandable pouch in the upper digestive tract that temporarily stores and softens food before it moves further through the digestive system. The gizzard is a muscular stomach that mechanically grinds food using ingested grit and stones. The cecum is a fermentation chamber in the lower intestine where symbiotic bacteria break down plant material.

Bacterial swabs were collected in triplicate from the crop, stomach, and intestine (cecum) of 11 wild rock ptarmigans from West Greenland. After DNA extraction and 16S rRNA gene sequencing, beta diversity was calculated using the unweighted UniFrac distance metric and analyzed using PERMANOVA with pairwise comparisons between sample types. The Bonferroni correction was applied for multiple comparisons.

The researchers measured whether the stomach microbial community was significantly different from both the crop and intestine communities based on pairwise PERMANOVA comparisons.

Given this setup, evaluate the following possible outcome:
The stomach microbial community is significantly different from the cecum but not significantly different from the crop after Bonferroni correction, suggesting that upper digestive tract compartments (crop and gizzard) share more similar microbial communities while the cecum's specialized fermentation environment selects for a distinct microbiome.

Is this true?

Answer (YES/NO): NO